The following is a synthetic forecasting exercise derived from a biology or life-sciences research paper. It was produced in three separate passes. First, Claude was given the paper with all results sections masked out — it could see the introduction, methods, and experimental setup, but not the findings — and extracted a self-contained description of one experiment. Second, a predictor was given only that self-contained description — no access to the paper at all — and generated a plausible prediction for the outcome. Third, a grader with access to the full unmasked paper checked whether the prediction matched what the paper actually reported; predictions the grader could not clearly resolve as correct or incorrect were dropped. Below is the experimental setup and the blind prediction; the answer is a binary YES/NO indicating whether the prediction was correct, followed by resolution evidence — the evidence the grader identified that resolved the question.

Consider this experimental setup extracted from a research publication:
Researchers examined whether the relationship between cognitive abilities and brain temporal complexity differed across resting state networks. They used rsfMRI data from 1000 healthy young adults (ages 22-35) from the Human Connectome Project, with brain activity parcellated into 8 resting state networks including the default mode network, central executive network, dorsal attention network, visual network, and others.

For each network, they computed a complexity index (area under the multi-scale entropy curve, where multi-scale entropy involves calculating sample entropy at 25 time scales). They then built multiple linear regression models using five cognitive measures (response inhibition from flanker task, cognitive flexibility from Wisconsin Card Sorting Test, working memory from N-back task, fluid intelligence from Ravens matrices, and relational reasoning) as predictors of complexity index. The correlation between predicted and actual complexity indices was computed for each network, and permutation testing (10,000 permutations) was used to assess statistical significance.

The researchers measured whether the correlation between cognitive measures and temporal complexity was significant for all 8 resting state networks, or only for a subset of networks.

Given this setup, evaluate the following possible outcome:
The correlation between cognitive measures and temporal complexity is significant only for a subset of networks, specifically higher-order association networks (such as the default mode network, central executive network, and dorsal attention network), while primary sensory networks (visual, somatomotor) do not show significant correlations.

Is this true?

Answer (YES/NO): NO